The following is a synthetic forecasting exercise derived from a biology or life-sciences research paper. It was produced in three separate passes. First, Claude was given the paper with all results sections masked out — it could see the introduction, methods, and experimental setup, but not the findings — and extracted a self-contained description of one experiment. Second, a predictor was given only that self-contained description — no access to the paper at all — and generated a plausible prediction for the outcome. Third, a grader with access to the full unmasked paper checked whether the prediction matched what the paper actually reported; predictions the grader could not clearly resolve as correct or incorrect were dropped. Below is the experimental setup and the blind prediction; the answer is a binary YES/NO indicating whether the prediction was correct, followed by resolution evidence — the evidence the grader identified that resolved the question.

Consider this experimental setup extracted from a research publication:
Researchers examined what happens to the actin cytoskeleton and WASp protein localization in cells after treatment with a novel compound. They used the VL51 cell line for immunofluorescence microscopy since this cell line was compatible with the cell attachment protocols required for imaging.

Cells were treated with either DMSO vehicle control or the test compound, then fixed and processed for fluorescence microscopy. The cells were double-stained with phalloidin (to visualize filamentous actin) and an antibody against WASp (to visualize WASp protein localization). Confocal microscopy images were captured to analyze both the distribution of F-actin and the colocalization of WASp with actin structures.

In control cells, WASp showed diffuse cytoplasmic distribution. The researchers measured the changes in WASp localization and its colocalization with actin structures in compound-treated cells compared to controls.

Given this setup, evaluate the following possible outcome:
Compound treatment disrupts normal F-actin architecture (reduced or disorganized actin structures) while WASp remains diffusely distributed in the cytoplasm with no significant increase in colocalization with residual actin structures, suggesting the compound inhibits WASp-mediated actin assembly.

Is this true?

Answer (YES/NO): NO